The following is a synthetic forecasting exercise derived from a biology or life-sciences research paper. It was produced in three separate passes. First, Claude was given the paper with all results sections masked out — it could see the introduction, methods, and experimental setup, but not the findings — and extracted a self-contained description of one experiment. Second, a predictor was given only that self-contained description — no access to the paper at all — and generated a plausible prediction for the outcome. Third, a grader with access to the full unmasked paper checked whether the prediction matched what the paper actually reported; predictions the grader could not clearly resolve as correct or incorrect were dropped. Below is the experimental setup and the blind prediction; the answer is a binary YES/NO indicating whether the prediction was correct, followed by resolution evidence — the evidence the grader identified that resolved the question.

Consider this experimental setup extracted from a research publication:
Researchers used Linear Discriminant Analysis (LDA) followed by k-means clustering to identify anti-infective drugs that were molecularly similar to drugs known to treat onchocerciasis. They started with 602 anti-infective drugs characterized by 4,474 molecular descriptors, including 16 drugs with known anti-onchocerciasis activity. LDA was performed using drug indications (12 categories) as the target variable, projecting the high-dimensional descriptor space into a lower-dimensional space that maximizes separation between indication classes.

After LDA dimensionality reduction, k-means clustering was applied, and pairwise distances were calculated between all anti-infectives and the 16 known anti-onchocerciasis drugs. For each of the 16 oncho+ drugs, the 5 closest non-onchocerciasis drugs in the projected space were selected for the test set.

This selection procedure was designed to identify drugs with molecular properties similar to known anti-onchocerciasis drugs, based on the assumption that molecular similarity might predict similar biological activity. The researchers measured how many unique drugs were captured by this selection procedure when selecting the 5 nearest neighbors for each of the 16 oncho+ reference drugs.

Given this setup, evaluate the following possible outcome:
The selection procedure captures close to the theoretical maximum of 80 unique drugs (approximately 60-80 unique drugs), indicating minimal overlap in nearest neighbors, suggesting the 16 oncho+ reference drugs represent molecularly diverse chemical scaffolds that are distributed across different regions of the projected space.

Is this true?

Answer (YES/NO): NO